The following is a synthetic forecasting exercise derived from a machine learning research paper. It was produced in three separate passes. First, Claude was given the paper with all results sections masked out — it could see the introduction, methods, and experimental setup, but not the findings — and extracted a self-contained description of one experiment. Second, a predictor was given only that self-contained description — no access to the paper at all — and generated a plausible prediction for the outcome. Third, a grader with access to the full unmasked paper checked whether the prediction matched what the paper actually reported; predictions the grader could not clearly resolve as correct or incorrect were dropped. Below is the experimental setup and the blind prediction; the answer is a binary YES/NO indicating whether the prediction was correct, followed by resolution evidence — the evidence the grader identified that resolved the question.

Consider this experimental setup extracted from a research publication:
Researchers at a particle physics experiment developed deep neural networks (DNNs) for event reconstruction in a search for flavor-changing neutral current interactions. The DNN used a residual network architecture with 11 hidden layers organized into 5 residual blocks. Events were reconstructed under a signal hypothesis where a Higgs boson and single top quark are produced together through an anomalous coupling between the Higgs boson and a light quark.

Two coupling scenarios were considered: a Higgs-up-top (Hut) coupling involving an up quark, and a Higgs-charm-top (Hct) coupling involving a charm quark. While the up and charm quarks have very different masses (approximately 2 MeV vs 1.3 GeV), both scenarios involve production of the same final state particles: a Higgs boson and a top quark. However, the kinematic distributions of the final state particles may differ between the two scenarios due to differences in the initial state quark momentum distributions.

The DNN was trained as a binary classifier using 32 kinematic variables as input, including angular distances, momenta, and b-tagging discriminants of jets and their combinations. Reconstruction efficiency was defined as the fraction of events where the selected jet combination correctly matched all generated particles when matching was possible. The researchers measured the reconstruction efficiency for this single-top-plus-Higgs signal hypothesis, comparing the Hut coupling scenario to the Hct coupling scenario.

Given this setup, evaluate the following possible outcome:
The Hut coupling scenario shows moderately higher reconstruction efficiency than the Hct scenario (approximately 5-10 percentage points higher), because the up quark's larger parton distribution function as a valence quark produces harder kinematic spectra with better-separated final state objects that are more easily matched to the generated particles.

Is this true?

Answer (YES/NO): NO